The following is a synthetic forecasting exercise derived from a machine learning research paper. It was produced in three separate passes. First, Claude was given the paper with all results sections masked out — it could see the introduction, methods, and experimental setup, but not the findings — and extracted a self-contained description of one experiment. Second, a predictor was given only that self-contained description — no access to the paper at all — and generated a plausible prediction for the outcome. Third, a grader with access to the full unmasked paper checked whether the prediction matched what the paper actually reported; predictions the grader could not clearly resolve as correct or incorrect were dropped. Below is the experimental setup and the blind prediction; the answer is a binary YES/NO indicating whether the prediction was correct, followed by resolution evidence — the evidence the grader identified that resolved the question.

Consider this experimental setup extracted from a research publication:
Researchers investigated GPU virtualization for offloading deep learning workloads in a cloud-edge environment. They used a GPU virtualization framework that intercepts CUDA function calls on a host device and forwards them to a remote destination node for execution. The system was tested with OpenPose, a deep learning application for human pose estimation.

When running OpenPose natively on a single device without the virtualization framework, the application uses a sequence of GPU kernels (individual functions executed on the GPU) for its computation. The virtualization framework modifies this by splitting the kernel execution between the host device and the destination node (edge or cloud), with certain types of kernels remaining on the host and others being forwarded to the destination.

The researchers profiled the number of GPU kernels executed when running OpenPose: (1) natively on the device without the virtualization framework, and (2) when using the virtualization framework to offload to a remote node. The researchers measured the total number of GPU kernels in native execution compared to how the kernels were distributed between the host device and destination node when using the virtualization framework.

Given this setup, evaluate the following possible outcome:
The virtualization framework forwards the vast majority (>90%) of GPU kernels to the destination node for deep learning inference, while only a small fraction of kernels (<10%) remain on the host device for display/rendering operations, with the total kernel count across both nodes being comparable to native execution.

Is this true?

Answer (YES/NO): NO